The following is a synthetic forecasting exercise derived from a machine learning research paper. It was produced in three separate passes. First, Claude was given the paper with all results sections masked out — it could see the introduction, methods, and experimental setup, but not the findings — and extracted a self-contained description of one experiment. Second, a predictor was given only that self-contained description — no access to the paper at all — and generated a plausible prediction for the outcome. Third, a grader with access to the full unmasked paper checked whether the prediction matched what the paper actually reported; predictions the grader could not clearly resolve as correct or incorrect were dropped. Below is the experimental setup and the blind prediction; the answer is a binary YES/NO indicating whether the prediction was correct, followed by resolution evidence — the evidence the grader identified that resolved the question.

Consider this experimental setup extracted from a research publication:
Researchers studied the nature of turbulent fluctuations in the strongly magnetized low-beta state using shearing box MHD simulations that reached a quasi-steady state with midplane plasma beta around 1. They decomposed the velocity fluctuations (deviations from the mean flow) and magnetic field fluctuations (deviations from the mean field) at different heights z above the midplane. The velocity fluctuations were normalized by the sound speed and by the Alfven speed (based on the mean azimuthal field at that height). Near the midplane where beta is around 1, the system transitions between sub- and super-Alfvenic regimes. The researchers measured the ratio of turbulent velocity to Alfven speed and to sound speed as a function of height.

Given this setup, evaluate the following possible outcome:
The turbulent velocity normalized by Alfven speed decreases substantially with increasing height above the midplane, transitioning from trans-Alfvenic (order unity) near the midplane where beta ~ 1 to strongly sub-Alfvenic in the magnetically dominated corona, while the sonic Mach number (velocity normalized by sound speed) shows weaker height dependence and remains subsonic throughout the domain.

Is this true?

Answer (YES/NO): NO